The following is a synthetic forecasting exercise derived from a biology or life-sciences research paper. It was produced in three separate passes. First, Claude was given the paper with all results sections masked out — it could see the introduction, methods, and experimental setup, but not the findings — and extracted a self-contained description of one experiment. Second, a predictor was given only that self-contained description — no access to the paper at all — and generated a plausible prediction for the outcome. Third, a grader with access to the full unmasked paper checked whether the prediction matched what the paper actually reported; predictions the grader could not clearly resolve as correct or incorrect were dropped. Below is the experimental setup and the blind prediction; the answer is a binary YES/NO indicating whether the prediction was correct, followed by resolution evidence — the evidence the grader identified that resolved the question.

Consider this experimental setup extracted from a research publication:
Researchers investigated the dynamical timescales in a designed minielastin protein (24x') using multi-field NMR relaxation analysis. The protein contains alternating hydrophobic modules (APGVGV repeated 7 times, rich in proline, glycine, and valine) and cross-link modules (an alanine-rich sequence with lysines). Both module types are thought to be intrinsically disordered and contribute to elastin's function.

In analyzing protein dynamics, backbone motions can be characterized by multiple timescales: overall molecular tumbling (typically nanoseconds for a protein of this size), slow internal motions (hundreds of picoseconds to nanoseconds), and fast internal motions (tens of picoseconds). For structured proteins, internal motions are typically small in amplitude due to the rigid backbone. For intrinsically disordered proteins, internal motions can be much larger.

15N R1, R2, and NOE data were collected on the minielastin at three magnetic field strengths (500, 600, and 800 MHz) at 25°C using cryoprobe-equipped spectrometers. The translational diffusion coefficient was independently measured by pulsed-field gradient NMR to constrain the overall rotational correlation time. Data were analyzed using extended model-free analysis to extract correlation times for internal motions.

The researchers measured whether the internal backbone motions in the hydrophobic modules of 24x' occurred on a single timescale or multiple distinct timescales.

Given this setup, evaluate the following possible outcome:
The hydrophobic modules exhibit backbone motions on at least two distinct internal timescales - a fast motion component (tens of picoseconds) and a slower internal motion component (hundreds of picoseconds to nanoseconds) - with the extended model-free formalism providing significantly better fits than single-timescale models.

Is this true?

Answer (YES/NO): YES